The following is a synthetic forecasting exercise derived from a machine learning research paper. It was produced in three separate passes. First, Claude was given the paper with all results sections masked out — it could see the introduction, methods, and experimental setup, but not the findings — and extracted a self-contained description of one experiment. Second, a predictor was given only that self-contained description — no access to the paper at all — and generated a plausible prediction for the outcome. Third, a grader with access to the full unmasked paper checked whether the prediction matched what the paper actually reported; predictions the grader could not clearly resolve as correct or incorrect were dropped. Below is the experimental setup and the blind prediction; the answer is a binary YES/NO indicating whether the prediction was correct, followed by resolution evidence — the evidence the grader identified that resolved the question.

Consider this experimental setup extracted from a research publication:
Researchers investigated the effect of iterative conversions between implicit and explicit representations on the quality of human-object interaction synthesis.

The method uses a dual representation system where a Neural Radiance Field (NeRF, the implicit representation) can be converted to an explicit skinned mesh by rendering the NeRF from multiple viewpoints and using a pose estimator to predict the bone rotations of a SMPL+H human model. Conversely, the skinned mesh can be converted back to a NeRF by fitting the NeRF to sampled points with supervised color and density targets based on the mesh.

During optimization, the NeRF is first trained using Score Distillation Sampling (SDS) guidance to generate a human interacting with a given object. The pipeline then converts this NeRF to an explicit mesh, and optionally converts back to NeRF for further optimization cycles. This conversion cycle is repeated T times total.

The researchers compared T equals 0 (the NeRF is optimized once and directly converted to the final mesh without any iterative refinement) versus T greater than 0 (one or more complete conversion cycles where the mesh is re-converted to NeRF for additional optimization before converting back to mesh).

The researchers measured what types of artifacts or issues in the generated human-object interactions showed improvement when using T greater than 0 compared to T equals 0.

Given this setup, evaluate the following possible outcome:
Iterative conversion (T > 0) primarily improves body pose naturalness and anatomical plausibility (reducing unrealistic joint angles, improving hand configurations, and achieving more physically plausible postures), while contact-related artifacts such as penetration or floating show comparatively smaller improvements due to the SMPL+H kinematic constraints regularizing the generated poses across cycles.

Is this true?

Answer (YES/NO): NO